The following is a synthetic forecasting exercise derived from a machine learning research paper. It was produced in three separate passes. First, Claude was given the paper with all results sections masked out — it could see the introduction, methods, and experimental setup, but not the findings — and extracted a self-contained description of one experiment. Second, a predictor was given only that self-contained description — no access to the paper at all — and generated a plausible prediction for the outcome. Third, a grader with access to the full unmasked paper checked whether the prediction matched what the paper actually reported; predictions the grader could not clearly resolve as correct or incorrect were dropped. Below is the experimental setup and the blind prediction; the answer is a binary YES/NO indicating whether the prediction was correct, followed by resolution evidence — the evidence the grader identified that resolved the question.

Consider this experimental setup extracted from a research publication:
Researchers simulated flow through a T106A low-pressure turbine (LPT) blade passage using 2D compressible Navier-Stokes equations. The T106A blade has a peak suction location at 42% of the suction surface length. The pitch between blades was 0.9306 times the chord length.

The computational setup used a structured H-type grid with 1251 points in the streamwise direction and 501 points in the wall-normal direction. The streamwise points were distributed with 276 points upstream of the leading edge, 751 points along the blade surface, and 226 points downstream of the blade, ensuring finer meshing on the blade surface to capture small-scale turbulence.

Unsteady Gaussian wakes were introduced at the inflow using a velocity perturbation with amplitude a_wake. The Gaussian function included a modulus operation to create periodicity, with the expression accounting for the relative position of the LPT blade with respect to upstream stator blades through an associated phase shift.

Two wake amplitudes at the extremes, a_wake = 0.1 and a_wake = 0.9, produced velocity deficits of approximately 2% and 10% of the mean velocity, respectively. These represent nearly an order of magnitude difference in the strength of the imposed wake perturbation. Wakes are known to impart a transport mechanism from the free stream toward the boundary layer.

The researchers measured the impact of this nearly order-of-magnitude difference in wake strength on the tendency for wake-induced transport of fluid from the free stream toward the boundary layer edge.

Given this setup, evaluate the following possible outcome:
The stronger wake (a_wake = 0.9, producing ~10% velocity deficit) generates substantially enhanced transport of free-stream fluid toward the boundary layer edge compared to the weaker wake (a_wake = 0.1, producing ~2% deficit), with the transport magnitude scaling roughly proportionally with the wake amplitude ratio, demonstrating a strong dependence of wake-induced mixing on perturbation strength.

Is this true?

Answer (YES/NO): NO